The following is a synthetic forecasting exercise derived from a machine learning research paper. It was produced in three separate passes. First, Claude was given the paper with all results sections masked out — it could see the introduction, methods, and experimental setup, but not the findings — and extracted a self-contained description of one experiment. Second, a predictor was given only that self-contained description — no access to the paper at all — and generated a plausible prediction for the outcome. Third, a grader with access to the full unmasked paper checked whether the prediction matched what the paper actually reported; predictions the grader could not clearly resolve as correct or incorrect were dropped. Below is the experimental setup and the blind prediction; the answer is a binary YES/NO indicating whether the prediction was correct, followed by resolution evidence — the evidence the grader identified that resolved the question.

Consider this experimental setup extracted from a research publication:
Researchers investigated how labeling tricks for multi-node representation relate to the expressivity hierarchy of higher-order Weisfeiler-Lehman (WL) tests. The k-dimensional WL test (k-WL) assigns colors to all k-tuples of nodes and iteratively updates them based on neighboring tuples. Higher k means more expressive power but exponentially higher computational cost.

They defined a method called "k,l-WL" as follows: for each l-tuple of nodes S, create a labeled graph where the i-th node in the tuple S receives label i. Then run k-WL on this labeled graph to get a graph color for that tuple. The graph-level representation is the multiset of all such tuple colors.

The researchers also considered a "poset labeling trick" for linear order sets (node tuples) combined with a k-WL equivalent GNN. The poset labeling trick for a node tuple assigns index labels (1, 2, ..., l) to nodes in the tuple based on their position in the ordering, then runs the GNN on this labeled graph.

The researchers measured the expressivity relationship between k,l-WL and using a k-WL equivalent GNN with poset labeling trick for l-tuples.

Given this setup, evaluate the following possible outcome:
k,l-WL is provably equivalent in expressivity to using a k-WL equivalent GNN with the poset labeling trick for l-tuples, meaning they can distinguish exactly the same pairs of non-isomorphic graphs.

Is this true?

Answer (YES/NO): YES